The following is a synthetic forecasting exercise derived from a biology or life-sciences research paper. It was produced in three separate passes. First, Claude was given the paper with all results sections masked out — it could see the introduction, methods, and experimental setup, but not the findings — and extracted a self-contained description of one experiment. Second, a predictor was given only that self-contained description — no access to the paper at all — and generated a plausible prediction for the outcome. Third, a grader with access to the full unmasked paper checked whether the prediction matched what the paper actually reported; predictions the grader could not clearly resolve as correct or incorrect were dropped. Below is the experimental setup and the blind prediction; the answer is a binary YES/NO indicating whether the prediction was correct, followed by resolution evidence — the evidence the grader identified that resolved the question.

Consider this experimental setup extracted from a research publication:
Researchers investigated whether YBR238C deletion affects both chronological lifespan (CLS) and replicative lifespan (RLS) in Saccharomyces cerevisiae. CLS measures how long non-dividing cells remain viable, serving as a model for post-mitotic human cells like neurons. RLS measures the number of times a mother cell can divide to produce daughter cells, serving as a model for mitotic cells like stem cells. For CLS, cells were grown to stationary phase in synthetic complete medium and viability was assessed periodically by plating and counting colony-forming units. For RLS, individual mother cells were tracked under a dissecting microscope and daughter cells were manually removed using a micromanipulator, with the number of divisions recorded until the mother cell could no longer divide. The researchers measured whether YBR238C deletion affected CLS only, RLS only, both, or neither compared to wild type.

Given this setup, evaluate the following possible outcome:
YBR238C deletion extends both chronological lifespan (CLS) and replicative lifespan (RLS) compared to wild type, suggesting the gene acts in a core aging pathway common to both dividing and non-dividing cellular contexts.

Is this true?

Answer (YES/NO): YES